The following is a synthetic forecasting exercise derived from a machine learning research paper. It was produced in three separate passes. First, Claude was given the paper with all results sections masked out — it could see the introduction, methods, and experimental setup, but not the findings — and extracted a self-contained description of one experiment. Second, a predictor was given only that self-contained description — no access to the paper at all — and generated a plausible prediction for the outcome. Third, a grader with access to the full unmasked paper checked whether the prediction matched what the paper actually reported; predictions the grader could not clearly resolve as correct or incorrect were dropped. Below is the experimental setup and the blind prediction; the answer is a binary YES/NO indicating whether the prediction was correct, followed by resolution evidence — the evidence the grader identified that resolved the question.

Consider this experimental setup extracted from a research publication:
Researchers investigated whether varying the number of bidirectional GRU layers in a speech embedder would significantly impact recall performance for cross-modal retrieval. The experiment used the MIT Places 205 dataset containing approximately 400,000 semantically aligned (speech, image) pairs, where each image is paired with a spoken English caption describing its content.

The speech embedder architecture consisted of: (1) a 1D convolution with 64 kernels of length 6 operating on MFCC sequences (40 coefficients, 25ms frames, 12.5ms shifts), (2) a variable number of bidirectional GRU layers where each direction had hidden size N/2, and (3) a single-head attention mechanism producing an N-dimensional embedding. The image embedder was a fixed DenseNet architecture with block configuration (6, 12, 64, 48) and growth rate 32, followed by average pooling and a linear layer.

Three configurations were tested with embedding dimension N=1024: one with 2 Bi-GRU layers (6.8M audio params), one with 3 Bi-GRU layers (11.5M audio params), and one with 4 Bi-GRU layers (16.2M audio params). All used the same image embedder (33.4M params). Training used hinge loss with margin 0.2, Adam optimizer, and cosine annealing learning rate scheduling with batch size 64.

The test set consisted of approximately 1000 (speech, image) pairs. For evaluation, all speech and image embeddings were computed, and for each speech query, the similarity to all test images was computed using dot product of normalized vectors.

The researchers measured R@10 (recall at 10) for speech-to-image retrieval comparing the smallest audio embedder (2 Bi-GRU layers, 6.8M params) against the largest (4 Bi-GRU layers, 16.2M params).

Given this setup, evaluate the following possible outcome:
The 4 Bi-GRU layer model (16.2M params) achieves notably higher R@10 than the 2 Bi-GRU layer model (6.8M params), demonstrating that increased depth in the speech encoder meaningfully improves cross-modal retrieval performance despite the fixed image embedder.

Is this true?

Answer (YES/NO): NO